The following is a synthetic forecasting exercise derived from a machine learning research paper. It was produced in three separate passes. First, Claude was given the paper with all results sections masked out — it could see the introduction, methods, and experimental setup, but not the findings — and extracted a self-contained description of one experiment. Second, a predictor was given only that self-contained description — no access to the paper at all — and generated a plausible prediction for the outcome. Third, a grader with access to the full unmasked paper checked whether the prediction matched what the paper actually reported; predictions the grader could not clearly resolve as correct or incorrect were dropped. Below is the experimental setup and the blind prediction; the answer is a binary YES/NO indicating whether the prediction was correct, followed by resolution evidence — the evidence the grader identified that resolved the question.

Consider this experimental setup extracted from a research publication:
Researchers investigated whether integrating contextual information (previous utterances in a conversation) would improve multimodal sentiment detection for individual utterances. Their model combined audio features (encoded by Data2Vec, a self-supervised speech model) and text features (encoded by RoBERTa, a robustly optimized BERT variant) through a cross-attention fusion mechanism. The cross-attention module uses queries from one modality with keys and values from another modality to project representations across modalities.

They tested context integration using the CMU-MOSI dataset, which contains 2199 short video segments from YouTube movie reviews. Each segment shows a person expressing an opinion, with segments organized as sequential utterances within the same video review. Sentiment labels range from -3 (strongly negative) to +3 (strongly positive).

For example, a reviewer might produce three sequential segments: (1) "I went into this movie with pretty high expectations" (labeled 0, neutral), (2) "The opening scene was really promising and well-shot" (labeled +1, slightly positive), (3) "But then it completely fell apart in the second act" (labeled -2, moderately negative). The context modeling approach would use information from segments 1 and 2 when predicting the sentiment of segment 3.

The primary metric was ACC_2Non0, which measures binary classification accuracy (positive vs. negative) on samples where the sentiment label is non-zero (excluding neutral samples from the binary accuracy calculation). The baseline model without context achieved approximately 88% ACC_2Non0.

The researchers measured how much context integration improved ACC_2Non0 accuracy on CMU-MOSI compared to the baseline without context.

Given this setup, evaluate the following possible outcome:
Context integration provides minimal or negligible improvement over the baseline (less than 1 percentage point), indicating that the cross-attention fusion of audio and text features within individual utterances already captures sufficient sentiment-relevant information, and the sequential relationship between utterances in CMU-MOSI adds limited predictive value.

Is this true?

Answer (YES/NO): NO